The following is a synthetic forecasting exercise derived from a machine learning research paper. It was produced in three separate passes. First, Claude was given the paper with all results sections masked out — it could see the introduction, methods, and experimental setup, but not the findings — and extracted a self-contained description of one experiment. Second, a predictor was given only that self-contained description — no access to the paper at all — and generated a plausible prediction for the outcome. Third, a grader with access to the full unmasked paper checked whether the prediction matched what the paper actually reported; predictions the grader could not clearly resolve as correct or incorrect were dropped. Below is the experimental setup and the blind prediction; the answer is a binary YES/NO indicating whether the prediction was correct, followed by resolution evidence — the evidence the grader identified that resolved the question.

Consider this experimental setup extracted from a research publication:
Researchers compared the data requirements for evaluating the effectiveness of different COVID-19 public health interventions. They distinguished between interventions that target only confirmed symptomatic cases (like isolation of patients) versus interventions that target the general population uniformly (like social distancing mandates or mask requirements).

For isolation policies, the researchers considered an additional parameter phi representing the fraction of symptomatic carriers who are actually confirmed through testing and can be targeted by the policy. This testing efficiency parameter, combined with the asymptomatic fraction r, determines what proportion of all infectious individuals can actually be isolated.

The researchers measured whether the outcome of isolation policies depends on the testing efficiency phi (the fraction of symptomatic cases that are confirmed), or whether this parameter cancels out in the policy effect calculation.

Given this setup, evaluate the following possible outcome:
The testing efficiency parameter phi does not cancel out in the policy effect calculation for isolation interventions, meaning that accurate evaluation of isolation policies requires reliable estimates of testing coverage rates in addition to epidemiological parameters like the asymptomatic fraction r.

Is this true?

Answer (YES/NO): YES